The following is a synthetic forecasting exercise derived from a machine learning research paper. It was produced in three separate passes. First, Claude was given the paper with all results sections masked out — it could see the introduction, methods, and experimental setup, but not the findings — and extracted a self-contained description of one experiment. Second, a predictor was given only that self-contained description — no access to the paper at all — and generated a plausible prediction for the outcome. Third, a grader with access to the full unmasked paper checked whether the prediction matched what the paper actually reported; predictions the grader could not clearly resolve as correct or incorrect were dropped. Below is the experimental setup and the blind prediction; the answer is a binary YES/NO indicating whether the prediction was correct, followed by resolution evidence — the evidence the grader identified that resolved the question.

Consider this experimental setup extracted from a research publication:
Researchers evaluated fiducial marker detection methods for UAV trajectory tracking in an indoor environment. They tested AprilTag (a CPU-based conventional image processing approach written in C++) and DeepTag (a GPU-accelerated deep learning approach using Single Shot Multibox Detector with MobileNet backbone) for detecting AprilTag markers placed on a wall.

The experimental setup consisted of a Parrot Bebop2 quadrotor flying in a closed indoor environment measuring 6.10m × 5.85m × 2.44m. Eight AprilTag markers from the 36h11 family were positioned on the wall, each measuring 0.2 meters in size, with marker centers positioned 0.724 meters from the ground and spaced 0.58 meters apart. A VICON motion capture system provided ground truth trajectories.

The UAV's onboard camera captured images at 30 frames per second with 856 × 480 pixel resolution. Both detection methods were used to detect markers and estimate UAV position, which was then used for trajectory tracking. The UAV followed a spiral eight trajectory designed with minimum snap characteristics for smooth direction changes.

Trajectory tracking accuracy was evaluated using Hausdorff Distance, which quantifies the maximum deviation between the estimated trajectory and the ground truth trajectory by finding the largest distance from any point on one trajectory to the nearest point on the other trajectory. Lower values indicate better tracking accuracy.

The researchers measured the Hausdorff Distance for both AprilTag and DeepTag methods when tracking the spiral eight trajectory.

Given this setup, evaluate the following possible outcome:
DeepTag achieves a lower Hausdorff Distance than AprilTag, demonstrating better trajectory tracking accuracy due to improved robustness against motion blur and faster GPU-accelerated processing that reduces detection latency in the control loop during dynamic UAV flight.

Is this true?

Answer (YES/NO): NO